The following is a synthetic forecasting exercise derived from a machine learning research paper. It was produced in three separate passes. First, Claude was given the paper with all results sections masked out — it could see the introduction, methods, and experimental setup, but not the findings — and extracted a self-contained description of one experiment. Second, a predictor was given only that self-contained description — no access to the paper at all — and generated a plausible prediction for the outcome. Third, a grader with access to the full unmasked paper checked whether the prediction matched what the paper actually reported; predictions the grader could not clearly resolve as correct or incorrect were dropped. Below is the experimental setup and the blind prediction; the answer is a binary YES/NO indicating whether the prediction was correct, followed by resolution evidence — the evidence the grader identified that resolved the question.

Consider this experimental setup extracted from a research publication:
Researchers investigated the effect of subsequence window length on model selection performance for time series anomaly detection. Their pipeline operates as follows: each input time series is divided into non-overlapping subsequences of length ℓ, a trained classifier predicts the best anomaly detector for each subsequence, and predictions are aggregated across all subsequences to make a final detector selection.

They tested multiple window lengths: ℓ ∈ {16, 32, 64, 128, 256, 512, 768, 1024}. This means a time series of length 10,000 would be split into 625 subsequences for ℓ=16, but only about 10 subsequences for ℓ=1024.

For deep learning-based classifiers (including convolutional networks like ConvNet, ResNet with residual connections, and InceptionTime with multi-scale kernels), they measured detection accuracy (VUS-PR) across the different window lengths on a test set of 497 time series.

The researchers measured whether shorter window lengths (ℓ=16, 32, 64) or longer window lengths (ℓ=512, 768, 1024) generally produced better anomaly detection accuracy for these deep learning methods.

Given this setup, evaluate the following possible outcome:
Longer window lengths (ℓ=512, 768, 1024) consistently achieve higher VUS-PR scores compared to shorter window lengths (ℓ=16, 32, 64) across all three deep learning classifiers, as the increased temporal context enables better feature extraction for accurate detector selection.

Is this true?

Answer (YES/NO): NO